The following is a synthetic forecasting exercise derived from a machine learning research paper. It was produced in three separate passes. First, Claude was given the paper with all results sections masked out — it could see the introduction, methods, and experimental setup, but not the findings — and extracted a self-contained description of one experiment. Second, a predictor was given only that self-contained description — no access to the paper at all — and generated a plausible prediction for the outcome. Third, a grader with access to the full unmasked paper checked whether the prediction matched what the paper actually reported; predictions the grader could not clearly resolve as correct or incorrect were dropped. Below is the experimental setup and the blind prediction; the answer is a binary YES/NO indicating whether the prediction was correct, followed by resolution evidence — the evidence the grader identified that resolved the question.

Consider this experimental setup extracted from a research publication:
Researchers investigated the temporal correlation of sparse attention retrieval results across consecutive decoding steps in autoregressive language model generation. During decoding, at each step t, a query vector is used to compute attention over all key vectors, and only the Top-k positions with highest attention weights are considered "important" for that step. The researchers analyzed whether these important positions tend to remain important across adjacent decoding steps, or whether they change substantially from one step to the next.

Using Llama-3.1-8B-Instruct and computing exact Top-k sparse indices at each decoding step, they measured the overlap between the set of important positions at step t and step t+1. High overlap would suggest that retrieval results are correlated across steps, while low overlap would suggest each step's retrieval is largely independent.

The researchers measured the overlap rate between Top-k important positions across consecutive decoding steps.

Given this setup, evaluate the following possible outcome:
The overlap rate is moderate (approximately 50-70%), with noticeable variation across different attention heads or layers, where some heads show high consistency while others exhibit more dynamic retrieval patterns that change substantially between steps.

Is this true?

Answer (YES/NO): NO